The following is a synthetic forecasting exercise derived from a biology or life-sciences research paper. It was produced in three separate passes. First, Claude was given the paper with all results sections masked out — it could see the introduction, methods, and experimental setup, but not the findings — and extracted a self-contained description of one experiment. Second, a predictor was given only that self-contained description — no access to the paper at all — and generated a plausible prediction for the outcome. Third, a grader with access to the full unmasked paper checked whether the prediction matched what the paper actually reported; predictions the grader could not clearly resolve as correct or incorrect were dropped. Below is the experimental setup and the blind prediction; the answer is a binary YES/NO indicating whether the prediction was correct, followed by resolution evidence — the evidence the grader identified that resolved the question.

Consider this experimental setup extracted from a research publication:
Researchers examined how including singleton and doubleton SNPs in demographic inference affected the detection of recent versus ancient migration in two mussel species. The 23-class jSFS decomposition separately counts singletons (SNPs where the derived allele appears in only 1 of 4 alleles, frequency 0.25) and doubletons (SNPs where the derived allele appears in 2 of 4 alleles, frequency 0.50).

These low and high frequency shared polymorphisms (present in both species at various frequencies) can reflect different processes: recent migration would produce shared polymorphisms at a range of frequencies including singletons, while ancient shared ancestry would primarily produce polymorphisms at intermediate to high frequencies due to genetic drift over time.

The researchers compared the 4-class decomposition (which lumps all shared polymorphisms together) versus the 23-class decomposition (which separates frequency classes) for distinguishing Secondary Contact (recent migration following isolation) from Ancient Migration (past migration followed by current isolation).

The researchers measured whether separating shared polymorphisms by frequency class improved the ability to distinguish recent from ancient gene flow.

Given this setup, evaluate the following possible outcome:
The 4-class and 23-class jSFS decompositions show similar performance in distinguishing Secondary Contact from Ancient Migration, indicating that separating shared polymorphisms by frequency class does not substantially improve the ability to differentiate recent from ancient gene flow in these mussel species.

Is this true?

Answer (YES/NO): NO